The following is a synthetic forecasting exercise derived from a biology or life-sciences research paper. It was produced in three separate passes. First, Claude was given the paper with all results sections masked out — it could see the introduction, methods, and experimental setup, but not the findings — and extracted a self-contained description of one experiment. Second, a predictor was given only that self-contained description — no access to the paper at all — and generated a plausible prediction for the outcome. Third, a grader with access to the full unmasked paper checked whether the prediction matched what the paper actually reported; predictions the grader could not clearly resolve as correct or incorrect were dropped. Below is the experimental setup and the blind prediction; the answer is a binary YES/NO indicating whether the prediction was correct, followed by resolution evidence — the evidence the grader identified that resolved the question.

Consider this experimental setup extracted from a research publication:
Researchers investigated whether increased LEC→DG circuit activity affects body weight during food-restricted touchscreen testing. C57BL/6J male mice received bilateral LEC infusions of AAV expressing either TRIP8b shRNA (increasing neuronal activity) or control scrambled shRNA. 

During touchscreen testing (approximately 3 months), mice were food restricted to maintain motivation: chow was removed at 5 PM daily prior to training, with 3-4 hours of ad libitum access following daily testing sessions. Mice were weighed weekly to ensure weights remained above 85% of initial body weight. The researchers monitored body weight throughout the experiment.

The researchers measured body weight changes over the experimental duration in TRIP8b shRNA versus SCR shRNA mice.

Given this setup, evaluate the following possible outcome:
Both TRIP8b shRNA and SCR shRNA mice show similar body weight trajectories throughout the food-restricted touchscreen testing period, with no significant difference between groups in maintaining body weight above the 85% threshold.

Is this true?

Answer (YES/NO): YES